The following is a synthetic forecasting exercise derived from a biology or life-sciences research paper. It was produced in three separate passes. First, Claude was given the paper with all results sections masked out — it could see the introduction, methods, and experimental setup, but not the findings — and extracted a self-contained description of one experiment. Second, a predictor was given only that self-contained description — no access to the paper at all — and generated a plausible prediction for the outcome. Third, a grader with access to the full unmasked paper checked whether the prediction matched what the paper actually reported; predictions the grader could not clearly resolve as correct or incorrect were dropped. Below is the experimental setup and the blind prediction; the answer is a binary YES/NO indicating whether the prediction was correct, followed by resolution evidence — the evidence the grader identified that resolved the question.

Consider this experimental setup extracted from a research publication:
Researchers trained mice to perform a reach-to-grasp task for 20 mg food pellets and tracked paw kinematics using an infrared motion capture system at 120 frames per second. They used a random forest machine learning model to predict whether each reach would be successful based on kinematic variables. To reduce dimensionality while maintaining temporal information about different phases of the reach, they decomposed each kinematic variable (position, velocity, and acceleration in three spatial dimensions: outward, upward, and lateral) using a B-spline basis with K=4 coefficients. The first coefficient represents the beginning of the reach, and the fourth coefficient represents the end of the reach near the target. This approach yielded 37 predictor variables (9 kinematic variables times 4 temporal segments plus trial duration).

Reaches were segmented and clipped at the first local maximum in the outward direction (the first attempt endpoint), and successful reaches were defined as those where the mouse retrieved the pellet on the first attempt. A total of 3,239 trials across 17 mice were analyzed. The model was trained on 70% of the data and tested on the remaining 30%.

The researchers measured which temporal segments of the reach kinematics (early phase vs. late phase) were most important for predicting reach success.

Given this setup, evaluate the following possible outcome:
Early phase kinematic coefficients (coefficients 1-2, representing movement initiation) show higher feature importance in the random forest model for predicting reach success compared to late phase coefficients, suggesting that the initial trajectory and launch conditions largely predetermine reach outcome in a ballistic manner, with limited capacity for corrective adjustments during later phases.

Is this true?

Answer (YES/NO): NO